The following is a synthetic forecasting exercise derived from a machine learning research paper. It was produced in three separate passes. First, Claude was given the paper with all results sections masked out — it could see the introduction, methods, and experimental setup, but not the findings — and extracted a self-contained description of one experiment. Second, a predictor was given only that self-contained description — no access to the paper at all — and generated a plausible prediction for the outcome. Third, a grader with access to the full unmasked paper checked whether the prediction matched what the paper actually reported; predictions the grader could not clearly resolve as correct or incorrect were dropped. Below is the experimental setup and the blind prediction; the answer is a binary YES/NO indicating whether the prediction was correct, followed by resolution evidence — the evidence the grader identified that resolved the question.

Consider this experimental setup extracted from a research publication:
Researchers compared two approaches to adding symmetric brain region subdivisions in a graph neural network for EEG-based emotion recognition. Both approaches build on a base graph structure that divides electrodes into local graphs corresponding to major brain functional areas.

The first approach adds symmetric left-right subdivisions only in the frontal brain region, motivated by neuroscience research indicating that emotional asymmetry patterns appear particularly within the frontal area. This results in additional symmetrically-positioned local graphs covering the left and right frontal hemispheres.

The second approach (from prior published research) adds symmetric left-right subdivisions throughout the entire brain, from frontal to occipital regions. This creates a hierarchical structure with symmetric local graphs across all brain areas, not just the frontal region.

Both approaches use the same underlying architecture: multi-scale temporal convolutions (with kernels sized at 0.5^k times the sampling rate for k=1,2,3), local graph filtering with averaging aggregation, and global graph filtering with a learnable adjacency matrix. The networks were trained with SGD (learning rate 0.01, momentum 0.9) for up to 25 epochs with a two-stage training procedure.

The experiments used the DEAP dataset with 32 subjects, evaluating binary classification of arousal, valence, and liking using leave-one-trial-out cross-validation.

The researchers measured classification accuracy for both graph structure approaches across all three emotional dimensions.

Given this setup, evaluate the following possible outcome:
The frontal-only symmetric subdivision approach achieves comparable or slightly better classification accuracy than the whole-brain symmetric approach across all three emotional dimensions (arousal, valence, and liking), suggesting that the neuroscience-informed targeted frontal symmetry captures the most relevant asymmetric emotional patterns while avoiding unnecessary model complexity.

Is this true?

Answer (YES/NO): YES